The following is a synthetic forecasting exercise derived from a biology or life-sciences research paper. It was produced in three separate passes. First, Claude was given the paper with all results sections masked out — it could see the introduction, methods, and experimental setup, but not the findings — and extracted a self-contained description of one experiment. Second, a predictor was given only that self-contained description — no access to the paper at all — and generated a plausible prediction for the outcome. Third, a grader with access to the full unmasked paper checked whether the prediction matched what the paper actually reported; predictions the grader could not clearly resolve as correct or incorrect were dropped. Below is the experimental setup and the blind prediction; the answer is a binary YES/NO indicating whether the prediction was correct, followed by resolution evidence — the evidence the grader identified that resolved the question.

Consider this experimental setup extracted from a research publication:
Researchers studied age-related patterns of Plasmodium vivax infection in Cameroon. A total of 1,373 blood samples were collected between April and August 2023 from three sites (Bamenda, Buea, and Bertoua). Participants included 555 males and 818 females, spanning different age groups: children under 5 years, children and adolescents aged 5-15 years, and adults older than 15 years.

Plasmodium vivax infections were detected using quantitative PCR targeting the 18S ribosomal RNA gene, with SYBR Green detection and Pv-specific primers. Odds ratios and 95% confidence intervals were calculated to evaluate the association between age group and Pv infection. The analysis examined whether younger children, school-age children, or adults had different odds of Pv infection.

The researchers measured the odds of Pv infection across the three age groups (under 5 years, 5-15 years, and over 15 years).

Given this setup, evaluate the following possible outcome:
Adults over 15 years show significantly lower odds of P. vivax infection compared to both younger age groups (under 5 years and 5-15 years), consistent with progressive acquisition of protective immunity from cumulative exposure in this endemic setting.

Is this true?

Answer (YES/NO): NO